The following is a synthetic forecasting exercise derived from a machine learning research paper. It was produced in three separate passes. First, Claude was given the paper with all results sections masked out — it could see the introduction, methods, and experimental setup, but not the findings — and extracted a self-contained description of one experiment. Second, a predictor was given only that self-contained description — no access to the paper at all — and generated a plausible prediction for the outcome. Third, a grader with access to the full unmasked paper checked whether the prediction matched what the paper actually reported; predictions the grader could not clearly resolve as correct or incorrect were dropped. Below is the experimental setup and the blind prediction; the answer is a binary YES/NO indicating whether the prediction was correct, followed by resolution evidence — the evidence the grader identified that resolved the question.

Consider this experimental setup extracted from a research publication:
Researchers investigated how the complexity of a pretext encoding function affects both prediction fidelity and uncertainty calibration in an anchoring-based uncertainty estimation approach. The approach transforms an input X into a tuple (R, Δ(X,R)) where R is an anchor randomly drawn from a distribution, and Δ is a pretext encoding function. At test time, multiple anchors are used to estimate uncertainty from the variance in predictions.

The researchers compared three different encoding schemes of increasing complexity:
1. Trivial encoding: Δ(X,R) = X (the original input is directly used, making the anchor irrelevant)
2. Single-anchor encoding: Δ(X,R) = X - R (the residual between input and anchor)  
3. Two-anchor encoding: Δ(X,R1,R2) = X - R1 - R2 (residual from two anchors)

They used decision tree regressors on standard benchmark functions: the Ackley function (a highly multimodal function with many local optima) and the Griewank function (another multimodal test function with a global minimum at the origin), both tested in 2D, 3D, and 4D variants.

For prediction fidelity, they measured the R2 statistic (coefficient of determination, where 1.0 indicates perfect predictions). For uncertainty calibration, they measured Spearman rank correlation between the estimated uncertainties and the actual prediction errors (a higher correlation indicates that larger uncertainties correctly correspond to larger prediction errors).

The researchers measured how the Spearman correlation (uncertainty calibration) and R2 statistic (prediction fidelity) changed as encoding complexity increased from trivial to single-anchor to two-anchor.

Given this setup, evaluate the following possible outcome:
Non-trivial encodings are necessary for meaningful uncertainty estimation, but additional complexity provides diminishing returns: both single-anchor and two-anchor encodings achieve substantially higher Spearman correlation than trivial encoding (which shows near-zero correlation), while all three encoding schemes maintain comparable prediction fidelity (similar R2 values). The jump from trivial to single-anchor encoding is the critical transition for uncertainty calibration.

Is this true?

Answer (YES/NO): NO